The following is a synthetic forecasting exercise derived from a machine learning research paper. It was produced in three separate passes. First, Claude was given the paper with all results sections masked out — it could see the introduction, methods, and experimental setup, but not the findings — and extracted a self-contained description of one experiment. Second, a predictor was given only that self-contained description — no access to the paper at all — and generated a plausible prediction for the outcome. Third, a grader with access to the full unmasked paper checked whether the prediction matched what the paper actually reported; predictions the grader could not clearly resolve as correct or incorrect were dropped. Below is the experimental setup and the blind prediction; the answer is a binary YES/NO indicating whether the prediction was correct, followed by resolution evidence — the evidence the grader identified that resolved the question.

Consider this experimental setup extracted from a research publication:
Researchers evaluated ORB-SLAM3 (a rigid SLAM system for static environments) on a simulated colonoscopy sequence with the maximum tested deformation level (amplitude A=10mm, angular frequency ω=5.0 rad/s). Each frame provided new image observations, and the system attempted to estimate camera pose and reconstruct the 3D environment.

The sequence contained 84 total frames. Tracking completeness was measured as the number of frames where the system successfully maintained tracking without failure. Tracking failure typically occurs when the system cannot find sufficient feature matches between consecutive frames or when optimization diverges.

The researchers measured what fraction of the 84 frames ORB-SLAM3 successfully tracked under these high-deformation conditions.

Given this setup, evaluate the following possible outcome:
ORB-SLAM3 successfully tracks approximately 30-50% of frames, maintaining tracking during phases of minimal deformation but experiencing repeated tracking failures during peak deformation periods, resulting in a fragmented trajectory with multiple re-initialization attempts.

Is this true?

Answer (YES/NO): NO